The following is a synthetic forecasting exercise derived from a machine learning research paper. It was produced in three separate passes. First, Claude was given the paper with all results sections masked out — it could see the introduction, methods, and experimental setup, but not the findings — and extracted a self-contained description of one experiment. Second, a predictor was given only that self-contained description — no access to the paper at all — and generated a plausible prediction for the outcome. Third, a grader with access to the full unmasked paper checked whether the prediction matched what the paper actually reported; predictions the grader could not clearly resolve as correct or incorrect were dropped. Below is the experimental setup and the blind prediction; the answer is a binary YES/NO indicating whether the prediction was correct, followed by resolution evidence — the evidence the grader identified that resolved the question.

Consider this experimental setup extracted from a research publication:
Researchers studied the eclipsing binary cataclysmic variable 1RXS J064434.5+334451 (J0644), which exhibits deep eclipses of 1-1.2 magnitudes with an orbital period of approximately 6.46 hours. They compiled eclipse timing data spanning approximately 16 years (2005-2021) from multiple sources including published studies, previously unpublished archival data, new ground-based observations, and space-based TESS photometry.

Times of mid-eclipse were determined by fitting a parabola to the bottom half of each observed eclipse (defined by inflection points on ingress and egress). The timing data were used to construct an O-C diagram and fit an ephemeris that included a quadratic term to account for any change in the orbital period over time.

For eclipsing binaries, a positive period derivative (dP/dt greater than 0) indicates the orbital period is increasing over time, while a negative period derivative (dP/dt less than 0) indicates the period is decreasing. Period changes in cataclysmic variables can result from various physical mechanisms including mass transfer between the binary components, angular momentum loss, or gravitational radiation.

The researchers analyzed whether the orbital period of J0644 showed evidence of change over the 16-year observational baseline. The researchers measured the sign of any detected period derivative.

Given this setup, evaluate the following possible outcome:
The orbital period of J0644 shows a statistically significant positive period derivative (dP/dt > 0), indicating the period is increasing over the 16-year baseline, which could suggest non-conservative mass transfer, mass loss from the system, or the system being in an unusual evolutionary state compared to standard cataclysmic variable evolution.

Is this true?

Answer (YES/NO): NO